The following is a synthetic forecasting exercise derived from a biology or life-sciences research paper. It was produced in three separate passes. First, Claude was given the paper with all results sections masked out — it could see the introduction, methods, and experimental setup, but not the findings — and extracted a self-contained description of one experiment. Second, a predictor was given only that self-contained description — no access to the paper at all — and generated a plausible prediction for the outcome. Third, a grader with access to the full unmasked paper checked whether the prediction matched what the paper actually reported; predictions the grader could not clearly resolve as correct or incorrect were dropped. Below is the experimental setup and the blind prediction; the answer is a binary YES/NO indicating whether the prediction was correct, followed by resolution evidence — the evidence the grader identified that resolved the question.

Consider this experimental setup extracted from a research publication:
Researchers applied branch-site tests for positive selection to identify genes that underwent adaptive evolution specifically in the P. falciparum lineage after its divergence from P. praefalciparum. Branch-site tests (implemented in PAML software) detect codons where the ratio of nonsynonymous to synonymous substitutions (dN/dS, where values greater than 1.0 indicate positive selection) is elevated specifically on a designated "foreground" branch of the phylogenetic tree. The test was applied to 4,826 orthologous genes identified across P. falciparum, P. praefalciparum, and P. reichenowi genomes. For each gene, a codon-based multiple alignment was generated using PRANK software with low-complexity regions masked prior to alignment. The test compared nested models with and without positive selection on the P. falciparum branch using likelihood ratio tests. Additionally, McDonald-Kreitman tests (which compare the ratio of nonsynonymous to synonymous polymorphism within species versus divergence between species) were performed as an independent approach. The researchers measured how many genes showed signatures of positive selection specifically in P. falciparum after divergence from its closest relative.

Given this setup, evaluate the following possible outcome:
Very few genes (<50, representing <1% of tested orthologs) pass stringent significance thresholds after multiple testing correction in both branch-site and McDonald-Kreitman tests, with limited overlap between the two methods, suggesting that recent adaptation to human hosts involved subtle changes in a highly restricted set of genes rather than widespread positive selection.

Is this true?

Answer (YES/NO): NO